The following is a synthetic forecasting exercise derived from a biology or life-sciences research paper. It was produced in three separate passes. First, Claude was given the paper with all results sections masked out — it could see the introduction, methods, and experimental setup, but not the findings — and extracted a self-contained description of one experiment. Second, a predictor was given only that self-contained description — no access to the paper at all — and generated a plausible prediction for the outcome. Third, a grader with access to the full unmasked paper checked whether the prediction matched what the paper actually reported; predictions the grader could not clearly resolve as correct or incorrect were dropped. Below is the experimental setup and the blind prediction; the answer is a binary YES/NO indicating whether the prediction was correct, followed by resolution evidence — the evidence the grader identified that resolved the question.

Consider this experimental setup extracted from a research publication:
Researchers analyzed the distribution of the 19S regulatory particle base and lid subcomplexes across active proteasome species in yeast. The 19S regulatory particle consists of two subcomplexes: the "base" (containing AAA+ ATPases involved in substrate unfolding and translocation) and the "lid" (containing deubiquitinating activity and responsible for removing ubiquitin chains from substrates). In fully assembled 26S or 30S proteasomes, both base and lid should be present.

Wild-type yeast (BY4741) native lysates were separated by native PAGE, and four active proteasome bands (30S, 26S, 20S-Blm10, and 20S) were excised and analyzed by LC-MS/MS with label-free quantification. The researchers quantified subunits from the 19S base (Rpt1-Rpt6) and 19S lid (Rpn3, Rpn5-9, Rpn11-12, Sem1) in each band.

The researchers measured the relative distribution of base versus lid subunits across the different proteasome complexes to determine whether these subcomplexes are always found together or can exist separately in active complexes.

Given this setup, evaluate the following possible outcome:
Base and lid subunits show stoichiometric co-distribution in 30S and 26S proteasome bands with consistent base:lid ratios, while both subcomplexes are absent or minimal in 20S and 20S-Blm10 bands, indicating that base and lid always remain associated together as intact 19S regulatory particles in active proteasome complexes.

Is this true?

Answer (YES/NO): YES